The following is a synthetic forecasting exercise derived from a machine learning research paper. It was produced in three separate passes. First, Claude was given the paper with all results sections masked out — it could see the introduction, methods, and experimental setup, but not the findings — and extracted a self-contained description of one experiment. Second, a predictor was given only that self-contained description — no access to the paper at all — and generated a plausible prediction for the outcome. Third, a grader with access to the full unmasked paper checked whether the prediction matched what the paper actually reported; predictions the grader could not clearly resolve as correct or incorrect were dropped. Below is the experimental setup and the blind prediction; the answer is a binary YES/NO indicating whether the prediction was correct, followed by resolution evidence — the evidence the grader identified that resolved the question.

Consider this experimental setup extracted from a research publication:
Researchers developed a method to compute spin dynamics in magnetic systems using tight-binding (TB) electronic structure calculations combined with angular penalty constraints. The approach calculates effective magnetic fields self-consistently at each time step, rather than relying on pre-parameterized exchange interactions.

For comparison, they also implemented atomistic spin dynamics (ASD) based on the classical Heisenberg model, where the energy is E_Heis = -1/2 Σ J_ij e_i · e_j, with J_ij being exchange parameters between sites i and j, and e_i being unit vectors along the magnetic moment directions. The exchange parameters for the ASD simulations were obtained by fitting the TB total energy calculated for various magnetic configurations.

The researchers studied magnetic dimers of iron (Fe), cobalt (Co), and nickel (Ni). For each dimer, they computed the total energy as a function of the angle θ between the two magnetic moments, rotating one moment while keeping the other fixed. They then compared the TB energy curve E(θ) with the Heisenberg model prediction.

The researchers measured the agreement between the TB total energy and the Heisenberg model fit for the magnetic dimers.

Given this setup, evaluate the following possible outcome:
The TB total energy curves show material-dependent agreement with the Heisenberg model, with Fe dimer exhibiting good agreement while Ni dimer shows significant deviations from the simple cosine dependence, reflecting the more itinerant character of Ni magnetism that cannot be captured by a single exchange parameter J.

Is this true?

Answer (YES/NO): NO